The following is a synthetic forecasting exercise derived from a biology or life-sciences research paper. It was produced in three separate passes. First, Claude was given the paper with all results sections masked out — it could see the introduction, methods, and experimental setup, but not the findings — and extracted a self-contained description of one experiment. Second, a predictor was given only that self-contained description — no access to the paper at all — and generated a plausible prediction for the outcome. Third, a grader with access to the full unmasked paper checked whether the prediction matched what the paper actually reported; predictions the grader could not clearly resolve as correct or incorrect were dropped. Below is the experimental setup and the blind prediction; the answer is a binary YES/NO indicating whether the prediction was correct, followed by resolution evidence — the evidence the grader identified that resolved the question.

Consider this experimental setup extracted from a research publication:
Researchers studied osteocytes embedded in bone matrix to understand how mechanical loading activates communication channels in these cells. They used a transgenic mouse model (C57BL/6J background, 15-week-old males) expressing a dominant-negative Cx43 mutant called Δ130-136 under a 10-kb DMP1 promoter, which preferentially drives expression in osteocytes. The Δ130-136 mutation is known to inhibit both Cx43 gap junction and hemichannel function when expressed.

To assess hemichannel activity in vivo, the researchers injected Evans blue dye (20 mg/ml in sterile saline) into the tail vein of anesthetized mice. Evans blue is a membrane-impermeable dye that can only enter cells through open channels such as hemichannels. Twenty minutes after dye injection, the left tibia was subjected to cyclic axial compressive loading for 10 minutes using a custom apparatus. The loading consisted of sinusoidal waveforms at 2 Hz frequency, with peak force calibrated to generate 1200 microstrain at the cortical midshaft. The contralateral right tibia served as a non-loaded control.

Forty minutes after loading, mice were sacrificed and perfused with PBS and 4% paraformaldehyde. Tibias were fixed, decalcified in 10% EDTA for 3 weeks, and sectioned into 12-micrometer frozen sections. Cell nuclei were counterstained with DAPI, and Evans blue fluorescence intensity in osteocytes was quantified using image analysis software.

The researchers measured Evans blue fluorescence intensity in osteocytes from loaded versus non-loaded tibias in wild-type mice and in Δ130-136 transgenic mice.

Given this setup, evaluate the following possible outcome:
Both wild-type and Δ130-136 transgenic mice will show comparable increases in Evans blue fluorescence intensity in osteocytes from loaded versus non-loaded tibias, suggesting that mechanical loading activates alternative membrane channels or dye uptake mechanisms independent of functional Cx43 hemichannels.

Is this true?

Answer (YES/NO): NO